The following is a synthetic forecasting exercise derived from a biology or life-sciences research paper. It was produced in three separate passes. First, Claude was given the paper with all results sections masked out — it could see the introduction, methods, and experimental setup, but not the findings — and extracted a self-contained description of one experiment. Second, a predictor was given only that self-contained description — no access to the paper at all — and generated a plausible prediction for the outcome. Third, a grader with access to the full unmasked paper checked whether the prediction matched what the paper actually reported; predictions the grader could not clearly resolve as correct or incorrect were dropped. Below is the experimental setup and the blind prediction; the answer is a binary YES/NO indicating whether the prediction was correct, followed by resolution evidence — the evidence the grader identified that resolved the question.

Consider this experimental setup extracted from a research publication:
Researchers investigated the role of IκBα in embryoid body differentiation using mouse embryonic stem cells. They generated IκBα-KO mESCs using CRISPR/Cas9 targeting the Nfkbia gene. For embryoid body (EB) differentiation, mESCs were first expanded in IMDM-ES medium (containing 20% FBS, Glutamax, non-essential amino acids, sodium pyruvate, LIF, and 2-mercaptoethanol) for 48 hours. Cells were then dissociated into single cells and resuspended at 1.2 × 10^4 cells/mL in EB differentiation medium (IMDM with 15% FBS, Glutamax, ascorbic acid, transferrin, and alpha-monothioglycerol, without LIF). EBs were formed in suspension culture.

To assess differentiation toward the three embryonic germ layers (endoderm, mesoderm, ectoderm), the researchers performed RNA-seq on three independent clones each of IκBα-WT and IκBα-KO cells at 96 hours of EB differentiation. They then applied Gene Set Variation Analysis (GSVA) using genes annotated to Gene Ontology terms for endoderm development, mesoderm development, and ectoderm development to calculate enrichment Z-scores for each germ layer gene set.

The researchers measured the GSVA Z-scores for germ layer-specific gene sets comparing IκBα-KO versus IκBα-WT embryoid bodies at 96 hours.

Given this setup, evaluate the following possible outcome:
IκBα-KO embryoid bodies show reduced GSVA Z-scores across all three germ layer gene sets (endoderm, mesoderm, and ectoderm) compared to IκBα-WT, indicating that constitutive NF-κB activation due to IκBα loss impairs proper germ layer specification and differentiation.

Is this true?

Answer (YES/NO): NO